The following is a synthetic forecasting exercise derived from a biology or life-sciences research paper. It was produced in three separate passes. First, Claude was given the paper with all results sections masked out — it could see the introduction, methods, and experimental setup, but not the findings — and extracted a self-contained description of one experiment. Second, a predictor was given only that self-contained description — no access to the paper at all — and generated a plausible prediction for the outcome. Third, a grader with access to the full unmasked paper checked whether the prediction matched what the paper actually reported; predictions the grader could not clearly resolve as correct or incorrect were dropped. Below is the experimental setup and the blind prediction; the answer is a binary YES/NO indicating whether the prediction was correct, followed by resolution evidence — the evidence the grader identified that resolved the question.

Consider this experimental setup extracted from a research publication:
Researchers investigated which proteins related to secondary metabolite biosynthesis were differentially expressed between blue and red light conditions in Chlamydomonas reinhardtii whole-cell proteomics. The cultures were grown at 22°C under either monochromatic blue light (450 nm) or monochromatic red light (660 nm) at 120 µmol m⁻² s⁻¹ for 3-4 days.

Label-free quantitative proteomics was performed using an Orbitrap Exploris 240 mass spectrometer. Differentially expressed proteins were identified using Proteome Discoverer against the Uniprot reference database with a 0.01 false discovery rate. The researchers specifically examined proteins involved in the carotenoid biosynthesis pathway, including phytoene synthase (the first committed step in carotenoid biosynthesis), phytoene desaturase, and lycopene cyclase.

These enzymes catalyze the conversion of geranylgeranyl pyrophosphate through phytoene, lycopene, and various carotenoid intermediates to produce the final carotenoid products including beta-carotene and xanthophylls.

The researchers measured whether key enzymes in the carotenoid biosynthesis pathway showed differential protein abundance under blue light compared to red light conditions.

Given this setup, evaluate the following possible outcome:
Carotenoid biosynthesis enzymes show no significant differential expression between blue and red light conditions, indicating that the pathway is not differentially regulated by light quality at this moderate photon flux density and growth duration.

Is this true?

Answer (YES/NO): NO